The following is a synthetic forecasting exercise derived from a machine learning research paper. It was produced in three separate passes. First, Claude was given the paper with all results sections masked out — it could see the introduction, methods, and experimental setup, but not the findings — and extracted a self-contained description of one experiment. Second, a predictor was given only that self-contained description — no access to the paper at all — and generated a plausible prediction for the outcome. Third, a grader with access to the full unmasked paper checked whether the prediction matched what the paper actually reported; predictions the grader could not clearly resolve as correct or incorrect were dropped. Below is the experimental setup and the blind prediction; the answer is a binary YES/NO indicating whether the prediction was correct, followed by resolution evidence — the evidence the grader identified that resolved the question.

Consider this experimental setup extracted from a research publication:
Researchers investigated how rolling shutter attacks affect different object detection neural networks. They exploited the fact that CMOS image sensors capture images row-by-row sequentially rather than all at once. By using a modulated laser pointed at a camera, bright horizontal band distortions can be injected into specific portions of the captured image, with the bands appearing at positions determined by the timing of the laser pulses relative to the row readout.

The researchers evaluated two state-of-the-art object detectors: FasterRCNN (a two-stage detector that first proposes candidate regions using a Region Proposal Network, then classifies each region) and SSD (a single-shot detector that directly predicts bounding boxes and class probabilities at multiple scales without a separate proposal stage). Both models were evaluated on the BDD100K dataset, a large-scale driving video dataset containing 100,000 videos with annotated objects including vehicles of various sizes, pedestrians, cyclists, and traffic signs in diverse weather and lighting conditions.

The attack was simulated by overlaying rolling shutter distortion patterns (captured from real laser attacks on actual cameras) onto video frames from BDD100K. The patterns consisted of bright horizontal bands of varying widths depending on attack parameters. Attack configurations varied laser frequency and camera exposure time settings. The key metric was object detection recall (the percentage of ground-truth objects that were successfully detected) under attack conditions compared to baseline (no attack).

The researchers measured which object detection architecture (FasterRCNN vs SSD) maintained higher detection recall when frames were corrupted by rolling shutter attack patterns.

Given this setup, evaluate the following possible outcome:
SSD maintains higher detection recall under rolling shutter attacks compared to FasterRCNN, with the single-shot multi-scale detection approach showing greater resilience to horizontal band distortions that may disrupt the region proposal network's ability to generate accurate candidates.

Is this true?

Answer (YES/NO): NO